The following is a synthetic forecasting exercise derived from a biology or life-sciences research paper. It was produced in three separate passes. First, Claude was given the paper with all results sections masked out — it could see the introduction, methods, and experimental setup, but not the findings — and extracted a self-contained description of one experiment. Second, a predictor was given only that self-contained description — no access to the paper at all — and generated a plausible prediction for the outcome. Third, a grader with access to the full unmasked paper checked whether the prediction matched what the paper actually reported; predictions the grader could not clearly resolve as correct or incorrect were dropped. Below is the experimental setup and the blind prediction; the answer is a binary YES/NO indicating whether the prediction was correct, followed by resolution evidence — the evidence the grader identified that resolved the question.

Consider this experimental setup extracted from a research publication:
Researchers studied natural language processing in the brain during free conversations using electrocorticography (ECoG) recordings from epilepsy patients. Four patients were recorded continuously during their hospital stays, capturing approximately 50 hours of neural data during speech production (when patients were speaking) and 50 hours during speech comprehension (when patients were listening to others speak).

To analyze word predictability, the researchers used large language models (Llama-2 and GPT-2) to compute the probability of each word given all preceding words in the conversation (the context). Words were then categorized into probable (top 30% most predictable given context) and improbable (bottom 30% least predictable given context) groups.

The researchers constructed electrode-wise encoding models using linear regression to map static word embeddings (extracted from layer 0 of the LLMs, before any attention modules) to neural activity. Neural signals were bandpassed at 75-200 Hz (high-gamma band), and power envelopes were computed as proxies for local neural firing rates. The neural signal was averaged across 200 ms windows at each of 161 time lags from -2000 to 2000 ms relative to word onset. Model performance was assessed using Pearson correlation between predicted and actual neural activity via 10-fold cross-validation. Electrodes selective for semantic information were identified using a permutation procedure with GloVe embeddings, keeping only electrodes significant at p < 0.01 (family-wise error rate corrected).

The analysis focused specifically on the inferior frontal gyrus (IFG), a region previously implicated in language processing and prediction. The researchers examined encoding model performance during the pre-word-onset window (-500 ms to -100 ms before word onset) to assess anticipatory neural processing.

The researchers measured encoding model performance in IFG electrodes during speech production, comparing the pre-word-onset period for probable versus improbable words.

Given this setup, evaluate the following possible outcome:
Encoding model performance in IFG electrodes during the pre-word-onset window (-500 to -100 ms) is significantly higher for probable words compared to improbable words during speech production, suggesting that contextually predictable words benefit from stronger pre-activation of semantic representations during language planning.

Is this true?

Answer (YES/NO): NO